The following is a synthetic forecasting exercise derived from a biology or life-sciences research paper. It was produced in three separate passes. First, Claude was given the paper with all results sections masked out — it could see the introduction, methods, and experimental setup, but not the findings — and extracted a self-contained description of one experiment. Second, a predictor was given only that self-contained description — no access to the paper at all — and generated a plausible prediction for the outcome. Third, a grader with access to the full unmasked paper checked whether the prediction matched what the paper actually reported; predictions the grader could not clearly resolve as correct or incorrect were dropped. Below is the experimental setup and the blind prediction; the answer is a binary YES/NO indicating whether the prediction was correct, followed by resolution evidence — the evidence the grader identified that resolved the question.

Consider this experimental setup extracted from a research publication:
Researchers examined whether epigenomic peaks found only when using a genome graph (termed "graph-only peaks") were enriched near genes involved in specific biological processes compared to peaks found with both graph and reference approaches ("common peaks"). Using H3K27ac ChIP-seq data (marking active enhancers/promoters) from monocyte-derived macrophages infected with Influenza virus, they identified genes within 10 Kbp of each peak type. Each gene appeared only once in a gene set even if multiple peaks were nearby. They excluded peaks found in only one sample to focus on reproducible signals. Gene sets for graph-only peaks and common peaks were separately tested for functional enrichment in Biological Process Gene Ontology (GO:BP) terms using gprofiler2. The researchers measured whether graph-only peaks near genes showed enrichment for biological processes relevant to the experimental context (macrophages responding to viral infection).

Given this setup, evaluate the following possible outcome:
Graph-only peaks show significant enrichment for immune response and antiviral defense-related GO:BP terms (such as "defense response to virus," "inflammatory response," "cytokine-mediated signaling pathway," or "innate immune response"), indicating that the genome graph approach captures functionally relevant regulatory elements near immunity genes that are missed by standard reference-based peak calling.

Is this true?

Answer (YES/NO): YES